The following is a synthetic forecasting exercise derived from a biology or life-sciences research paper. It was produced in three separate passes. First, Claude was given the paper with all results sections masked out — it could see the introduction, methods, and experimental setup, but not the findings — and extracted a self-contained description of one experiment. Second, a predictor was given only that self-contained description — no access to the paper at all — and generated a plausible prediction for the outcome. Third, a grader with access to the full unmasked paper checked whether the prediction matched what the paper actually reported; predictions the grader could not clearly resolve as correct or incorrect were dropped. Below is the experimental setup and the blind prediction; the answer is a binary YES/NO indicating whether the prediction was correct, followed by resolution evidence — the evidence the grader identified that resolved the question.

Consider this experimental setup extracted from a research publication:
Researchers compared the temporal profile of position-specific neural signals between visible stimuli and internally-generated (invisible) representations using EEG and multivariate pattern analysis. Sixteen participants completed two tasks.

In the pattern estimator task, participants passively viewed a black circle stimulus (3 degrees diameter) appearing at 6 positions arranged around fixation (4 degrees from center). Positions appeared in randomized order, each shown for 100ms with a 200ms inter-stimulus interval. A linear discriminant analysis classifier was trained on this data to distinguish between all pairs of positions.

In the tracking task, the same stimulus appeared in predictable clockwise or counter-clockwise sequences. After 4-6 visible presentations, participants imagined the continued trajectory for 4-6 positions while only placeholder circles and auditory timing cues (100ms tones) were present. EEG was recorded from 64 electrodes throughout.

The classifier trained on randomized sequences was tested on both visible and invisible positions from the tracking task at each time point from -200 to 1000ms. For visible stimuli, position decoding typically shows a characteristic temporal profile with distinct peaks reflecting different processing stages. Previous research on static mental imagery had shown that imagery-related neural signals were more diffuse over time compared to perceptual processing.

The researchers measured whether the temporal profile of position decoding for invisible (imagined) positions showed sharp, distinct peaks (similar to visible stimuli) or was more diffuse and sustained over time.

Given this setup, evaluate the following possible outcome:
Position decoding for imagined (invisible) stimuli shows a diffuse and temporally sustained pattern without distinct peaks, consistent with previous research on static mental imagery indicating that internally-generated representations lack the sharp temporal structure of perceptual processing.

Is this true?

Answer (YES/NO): YES